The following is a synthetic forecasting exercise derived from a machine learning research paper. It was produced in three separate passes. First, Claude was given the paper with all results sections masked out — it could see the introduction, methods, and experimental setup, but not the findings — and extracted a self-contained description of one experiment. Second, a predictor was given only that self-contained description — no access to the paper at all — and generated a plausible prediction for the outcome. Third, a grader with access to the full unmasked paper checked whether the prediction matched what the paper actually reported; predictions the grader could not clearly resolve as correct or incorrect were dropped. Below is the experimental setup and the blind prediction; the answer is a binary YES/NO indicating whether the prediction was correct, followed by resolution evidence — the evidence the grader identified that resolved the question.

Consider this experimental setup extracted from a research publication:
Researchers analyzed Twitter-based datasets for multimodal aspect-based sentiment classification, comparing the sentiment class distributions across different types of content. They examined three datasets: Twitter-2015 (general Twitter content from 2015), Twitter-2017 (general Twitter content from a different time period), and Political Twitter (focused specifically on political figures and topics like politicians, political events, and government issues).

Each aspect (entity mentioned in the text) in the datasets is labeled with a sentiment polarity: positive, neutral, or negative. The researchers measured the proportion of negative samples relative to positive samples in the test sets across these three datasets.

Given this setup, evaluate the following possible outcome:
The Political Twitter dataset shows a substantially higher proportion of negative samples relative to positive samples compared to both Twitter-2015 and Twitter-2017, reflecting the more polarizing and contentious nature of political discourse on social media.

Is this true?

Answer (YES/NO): YES